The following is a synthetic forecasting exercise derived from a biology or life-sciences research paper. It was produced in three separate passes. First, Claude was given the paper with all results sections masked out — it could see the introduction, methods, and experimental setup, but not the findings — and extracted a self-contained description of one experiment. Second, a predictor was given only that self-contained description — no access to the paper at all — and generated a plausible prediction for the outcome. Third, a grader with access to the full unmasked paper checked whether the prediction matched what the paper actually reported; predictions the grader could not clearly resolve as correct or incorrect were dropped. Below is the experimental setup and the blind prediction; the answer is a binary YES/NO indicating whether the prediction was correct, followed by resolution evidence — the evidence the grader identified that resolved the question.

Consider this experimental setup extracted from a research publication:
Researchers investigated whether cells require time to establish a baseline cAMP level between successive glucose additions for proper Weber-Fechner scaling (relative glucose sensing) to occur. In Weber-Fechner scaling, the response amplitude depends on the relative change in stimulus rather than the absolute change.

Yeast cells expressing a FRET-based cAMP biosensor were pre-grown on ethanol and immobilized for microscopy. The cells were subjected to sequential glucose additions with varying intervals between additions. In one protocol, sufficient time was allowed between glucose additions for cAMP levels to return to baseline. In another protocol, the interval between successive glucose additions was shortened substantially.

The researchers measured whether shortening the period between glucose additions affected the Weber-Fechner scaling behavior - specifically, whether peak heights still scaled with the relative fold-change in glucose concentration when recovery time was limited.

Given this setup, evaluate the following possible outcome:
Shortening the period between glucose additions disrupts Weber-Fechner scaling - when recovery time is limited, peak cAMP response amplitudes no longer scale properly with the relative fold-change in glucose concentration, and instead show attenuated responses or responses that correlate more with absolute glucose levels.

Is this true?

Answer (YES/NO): YES